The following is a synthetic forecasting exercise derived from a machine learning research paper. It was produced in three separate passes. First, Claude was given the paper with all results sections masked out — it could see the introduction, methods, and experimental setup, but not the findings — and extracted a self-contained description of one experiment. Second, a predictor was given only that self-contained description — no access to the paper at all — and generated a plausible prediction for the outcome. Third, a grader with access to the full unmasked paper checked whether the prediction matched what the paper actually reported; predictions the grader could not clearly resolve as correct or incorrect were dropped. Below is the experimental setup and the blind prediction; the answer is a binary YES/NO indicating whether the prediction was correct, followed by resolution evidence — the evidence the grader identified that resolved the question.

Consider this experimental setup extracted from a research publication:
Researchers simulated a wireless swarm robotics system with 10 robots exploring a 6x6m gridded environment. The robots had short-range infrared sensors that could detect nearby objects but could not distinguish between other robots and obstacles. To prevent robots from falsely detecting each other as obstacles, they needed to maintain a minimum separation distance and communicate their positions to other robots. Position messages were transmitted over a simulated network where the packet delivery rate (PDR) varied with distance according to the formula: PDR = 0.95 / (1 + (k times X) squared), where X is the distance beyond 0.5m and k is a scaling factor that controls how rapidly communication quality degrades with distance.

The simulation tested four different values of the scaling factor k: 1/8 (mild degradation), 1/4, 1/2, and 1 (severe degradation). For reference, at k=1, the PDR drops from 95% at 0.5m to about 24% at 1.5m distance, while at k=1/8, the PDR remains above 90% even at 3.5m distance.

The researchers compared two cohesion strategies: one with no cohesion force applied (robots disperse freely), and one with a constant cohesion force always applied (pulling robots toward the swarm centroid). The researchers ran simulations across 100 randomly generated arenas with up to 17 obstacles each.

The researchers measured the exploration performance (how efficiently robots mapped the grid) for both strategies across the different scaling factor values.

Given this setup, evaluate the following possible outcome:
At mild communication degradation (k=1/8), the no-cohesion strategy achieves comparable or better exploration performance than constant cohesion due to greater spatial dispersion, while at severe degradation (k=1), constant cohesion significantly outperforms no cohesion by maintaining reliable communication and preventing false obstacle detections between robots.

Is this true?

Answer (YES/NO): YES